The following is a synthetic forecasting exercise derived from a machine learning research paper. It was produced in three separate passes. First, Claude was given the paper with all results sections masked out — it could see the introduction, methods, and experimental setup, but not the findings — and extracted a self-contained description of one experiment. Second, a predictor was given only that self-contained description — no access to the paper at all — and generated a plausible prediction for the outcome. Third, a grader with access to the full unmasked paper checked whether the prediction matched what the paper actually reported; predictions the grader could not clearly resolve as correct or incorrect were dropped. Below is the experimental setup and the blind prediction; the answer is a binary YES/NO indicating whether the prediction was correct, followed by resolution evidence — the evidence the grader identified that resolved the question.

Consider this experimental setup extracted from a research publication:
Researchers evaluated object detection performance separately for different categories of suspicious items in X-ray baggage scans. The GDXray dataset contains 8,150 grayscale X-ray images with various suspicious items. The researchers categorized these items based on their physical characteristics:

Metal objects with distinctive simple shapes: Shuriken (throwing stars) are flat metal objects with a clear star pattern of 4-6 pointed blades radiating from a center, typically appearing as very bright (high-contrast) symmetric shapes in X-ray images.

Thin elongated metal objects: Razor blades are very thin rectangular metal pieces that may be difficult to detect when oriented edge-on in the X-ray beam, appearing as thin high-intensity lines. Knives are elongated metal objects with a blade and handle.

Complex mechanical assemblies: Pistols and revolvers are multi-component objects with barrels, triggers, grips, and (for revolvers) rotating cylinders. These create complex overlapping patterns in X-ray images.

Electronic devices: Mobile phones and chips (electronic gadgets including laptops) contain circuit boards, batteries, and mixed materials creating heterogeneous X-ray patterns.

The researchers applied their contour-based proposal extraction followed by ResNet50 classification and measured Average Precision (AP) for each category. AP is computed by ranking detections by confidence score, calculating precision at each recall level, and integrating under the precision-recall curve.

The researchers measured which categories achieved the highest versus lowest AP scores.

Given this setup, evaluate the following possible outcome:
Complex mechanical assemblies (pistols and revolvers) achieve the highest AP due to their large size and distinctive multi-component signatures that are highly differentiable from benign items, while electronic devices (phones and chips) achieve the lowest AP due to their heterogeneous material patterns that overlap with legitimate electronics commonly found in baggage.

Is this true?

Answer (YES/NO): NO